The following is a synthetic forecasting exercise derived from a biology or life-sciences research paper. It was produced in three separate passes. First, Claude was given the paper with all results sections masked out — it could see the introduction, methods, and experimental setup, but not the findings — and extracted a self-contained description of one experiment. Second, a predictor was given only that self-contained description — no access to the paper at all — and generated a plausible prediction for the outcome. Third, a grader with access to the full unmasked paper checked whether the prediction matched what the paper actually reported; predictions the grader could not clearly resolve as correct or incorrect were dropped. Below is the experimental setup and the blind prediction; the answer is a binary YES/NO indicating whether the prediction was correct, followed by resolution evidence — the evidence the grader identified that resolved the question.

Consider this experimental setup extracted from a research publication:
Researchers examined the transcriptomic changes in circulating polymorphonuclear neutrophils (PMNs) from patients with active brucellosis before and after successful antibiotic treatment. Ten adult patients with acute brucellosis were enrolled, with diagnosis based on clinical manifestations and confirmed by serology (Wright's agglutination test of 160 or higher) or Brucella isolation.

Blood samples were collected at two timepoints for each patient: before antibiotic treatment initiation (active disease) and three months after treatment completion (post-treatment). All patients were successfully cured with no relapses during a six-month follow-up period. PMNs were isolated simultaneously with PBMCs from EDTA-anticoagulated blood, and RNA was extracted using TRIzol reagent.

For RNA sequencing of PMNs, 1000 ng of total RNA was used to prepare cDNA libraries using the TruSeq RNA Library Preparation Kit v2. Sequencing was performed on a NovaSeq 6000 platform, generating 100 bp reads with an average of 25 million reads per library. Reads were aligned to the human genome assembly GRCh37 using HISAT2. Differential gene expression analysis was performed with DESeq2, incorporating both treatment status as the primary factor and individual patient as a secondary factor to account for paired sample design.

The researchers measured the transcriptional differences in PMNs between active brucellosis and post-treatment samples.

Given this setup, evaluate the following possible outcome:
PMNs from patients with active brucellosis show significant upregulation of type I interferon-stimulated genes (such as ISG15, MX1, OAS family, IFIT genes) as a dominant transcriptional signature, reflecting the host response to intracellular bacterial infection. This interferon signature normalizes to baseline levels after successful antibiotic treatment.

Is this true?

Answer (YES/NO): NO